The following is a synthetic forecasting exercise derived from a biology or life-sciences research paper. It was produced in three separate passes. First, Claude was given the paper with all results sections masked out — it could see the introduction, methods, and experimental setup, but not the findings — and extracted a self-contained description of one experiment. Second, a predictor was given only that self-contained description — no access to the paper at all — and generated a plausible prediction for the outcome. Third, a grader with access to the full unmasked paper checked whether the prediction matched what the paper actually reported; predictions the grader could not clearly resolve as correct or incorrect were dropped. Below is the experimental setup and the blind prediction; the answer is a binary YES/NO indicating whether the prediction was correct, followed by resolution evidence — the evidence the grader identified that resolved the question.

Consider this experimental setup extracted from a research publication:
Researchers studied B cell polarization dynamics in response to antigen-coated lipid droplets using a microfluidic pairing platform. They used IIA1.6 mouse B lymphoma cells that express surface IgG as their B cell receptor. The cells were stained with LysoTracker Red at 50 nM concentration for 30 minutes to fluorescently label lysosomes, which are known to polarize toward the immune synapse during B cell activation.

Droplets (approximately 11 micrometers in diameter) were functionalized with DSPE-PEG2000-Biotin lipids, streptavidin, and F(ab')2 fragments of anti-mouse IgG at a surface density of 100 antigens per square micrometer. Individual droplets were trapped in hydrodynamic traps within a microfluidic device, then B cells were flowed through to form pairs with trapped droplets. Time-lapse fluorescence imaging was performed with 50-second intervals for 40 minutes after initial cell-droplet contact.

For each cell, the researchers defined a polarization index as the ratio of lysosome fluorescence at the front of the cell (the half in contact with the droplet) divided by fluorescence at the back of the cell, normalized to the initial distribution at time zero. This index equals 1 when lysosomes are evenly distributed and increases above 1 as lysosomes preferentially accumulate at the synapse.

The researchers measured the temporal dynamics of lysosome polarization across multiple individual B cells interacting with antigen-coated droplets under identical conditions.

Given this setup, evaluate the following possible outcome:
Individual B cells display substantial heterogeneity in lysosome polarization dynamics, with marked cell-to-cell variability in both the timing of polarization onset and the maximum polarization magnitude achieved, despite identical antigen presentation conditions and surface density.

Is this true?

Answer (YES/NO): YES